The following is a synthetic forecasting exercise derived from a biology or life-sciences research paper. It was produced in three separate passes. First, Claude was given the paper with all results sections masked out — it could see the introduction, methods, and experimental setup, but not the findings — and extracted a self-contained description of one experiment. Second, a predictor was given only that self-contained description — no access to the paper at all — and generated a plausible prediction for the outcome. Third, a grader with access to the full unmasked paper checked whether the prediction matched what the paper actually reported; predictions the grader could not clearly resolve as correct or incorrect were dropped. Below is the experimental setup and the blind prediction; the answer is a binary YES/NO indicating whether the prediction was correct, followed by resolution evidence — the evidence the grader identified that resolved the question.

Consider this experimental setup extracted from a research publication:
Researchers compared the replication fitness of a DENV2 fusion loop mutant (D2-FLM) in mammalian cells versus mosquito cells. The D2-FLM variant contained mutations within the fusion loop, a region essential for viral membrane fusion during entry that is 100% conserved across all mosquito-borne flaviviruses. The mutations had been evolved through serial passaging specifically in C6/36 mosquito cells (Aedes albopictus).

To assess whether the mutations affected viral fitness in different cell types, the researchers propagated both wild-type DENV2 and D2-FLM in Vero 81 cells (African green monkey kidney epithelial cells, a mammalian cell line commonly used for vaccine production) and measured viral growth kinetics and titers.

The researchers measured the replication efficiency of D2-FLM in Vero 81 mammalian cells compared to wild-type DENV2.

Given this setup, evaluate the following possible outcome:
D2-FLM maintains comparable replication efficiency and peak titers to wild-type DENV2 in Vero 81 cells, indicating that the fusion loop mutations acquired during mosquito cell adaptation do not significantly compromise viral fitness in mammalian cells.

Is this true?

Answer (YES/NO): NO